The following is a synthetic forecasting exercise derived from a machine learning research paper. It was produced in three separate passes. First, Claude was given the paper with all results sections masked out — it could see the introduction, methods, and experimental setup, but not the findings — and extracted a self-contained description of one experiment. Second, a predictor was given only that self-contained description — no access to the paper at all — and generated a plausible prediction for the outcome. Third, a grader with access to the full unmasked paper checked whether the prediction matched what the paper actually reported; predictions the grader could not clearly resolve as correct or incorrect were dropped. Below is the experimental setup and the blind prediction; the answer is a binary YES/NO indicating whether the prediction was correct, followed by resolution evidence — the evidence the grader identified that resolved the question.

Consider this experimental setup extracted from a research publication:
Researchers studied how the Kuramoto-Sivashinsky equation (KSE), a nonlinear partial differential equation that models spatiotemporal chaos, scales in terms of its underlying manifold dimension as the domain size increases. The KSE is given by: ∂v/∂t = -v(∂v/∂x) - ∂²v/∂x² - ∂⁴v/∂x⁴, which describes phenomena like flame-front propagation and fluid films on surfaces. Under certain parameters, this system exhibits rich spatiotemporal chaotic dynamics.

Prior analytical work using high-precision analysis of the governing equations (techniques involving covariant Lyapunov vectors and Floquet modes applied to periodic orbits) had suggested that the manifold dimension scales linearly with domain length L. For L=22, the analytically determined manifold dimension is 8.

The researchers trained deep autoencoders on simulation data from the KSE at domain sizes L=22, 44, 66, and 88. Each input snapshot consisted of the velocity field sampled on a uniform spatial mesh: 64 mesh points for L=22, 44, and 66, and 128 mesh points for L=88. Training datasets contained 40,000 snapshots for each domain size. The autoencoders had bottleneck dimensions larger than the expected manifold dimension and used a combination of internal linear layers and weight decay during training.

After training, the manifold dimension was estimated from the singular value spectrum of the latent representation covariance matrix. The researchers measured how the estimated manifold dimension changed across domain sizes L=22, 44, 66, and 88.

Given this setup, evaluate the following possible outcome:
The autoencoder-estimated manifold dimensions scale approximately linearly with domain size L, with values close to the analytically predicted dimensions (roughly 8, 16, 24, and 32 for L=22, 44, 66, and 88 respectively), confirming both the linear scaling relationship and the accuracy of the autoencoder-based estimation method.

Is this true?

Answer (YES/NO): NO